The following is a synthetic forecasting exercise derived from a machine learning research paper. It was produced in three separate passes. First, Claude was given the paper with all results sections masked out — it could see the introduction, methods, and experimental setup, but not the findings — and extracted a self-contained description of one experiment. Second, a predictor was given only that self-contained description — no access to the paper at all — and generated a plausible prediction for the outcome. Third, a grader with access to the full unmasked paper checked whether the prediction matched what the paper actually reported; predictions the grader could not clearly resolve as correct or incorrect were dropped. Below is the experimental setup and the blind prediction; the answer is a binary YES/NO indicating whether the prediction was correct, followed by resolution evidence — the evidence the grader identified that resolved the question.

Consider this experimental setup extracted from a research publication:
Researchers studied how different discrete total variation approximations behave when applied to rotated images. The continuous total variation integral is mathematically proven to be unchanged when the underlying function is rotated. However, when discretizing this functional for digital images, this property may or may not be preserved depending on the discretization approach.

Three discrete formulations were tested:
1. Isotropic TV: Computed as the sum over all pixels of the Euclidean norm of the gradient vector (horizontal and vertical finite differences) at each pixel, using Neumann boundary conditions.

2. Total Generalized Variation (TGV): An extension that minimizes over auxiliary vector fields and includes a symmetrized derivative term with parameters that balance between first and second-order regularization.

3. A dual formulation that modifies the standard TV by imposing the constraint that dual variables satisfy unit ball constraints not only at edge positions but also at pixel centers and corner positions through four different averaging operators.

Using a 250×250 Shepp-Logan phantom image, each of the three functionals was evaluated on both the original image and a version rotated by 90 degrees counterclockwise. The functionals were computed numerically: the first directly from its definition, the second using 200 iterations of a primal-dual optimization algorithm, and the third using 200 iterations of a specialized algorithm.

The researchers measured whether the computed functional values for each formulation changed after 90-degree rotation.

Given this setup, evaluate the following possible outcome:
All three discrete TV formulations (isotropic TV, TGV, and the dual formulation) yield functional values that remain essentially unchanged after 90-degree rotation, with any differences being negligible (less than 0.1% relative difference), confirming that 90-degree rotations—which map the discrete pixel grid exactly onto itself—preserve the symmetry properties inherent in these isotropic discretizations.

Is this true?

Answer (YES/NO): NO